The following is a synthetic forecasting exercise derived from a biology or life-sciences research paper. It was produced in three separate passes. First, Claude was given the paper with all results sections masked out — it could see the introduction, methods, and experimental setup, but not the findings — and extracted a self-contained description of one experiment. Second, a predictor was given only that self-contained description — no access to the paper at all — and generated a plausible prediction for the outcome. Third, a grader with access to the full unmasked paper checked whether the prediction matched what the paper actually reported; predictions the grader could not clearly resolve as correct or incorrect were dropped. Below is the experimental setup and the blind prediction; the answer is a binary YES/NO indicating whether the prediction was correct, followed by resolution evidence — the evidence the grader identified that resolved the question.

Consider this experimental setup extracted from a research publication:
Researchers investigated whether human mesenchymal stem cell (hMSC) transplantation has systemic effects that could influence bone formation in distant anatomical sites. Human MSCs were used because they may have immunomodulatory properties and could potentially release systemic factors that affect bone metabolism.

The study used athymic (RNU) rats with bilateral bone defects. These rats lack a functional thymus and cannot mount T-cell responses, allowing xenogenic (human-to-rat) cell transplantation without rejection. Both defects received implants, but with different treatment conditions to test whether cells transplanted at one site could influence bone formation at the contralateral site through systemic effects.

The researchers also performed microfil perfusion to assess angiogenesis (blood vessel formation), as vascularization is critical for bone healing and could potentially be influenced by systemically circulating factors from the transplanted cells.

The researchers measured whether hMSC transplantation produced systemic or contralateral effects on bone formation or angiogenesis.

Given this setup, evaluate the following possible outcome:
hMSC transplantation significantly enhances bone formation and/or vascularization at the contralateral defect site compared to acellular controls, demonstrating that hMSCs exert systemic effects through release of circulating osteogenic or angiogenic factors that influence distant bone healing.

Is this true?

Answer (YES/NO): NO